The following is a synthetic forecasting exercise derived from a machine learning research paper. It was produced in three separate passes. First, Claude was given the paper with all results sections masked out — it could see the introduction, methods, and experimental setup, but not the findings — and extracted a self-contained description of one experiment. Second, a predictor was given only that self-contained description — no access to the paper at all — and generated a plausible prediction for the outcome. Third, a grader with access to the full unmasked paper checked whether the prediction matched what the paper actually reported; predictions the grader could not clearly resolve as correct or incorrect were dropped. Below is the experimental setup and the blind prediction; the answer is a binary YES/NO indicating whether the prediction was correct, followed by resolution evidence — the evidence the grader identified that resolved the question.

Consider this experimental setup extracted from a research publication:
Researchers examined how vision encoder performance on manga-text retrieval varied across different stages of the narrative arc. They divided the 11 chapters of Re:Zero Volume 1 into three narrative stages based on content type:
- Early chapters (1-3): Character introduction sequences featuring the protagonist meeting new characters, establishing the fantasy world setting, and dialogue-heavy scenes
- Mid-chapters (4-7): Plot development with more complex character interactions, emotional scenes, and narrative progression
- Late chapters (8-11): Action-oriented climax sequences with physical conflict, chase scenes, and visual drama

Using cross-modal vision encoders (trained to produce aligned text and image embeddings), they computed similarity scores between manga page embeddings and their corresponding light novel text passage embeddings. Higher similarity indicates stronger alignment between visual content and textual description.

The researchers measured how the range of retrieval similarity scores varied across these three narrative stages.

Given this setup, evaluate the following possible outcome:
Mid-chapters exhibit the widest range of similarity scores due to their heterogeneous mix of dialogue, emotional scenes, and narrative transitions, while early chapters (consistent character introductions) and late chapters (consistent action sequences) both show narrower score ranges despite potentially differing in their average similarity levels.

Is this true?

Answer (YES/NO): NO